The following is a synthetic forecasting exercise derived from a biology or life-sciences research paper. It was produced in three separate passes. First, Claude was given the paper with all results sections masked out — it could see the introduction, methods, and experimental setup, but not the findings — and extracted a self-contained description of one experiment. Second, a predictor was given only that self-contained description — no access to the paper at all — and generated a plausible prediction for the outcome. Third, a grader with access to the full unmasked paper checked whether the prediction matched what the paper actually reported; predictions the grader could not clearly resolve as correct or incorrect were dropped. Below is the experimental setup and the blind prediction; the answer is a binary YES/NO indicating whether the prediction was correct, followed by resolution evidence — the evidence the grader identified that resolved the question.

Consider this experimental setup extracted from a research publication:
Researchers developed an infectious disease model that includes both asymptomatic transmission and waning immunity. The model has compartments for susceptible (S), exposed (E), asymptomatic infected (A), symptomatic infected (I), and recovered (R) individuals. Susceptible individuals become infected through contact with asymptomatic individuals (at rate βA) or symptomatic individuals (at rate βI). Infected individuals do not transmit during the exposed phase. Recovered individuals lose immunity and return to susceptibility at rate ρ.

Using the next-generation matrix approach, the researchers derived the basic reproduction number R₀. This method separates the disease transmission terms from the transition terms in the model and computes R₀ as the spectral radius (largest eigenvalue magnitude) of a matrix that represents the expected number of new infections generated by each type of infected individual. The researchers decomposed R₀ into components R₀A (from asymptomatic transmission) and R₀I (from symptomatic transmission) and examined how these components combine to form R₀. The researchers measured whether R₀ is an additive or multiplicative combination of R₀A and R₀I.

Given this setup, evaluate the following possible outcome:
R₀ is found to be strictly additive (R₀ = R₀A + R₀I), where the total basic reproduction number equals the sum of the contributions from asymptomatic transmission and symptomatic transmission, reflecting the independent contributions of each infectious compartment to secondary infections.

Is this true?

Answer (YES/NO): YES